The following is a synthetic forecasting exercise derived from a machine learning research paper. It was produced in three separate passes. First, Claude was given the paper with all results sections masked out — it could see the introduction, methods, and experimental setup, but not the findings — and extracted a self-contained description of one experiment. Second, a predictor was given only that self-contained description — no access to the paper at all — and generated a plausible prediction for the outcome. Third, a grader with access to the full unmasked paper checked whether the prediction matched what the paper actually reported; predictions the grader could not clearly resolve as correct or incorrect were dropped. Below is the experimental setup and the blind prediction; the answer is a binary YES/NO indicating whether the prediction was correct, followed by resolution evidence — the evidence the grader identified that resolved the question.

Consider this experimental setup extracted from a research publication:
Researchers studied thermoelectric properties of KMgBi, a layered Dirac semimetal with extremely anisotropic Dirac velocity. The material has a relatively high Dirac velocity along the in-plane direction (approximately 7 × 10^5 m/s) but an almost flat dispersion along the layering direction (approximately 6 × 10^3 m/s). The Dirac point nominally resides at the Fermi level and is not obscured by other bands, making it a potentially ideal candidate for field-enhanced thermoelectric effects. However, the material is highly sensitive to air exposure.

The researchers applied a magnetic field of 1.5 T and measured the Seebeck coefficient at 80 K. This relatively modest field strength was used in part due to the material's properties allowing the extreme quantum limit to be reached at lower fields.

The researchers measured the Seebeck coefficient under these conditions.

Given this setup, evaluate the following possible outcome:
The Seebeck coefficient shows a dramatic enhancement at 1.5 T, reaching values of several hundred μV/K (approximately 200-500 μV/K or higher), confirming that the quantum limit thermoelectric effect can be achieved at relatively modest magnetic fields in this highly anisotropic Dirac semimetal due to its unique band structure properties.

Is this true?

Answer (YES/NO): YES